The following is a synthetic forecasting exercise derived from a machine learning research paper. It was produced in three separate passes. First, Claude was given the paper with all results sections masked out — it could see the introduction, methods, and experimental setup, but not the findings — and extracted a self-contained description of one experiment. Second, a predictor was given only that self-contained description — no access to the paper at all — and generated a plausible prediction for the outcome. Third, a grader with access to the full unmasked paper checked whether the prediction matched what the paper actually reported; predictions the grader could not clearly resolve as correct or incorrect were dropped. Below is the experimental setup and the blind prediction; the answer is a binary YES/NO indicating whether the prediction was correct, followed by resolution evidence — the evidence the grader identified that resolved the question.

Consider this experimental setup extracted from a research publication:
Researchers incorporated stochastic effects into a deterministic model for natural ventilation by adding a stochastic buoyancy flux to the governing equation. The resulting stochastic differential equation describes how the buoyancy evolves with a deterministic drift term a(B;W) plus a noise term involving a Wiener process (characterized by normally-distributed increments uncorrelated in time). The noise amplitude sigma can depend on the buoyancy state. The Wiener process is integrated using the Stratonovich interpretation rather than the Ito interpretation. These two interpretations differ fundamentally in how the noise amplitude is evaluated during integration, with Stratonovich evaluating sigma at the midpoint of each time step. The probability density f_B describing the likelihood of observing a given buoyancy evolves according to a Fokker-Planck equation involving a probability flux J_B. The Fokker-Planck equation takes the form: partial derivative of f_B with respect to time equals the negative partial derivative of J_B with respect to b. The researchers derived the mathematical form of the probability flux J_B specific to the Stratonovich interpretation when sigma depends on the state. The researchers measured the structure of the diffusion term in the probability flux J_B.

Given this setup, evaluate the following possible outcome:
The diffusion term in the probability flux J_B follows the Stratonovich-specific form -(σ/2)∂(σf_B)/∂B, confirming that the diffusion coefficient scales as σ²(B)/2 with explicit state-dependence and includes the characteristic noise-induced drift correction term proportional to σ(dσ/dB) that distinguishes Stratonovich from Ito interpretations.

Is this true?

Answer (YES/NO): YES